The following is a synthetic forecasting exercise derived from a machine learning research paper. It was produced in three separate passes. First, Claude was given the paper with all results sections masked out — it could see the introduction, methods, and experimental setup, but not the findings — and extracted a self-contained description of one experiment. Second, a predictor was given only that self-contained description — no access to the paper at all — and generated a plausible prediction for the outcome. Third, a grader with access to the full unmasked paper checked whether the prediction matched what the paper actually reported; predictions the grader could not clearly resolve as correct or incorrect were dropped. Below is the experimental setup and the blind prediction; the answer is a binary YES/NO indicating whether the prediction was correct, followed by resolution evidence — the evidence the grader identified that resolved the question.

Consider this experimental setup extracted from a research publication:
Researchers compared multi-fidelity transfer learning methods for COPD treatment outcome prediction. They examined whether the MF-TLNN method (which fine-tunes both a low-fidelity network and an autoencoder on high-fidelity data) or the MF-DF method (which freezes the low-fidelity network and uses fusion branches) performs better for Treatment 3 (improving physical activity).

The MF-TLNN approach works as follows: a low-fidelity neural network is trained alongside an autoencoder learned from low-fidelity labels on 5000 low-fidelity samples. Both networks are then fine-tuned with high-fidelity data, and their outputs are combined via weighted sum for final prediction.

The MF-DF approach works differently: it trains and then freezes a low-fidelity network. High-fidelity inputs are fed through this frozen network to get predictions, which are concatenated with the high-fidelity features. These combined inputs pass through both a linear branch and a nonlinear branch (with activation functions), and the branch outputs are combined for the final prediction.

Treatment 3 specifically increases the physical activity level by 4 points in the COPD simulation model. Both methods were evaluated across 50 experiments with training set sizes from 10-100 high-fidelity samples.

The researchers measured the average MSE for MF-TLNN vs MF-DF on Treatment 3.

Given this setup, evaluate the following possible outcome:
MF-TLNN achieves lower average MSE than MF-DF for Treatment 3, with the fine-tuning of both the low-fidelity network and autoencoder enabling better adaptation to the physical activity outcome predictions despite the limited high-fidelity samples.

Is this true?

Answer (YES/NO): NO